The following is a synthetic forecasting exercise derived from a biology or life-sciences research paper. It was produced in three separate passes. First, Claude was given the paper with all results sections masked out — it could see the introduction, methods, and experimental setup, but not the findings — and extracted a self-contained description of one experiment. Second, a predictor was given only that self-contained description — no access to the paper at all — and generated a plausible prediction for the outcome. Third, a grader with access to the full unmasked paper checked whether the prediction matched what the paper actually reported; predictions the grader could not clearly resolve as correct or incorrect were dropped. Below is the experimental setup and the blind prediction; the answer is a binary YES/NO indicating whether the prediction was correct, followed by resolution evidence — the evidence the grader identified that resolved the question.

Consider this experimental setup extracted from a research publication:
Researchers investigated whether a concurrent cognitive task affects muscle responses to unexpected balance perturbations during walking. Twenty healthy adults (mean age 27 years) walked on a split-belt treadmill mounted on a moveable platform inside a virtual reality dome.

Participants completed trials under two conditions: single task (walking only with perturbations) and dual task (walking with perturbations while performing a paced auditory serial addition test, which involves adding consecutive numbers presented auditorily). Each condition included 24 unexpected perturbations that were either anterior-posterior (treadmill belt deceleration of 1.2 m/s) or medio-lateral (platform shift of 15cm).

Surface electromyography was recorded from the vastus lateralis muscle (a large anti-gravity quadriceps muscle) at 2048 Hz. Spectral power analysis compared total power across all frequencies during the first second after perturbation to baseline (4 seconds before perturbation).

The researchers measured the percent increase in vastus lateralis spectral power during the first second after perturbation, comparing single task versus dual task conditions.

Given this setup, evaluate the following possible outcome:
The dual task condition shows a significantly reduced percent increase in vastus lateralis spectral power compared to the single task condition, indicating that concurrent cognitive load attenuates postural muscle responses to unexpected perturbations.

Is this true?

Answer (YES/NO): NO